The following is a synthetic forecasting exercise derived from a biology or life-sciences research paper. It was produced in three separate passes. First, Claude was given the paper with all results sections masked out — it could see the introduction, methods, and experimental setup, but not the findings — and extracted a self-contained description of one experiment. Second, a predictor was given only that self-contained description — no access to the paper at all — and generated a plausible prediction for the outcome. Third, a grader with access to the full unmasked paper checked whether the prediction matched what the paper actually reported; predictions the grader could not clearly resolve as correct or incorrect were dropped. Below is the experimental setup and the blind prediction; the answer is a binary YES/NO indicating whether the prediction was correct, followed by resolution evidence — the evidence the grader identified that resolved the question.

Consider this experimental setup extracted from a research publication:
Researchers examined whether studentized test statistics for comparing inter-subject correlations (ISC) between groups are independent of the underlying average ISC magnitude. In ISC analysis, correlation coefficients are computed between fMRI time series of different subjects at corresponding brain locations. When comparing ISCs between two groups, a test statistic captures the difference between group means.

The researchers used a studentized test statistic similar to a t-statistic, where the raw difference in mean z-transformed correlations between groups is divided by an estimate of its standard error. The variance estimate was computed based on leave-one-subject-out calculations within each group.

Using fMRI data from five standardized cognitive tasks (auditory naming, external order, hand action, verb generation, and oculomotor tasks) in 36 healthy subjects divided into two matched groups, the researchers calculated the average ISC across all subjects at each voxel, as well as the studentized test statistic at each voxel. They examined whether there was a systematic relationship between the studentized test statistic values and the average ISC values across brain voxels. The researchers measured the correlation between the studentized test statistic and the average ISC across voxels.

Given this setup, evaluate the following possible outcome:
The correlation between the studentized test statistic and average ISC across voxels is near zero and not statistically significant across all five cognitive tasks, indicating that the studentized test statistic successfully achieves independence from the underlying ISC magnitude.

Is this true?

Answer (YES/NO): NO